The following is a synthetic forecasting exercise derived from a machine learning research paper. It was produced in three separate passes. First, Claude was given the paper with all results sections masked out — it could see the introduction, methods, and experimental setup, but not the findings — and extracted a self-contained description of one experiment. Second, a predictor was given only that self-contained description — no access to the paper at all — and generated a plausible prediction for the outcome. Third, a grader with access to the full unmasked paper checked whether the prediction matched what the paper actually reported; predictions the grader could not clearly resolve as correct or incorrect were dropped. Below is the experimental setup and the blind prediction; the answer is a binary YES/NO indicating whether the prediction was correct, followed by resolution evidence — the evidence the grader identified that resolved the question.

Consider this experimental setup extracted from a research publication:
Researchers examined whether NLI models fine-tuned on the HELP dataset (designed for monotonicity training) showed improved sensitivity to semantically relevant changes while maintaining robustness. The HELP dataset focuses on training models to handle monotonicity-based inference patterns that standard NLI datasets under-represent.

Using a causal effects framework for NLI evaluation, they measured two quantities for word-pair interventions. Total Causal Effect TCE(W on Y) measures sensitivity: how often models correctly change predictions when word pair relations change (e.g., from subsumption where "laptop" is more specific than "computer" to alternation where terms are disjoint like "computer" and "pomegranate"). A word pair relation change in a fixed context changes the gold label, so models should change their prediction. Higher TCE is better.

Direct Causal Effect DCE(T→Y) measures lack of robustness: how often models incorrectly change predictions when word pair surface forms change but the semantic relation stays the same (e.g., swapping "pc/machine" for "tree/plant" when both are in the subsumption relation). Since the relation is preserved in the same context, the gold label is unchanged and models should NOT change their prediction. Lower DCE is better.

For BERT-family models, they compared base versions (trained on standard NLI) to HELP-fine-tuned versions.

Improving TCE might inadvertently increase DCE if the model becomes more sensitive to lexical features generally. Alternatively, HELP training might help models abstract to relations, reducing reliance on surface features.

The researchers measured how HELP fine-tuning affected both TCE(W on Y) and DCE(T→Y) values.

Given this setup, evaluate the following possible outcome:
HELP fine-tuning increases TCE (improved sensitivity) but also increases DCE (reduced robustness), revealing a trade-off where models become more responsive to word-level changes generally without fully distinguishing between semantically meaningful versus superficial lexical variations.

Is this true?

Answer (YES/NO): NO